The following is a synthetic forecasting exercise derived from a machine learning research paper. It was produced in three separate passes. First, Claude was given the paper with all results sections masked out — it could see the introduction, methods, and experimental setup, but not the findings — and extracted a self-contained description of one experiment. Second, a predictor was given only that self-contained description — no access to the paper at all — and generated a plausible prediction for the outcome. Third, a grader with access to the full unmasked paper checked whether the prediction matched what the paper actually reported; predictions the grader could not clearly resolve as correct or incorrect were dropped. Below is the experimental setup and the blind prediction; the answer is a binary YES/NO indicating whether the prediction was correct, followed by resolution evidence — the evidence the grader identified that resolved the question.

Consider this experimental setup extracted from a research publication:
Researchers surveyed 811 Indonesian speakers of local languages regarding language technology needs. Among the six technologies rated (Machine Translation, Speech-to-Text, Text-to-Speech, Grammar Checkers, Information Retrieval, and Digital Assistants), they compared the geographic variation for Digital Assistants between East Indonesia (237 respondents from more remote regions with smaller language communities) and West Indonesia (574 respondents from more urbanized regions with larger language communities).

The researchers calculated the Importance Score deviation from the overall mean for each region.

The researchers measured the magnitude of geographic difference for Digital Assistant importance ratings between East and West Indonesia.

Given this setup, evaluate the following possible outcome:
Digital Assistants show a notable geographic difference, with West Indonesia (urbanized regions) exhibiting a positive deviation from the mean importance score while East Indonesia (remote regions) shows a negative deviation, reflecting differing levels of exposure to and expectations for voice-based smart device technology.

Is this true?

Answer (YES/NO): NO